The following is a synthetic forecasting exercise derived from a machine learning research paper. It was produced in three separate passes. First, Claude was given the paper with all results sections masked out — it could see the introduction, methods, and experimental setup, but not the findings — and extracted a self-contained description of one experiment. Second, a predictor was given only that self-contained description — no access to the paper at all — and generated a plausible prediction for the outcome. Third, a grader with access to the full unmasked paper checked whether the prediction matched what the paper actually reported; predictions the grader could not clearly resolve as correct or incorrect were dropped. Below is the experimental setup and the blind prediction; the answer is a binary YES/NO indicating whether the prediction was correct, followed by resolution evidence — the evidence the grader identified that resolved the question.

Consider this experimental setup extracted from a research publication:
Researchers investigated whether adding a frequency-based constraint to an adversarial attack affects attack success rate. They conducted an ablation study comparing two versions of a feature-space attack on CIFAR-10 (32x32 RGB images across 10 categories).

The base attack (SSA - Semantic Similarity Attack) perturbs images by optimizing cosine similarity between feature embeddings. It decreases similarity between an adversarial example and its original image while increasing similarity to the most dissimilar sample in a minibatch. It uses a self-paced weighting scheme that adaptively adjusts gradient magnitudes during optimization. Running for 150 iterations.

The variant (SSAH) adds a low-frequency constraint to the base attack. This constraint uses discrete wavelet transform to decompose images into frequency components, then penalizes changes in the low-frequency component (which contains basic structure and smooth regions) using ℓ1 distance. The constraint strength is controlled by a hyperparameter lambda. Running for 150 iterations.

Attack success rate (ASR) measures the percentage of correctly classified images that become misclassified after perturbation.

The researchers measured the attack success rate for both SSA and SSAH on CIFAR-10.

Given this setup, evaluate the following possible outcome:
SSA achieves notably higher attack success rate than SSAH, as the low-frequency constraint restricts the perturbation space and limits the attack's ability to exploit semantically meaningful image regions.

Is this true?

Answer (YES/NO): NO